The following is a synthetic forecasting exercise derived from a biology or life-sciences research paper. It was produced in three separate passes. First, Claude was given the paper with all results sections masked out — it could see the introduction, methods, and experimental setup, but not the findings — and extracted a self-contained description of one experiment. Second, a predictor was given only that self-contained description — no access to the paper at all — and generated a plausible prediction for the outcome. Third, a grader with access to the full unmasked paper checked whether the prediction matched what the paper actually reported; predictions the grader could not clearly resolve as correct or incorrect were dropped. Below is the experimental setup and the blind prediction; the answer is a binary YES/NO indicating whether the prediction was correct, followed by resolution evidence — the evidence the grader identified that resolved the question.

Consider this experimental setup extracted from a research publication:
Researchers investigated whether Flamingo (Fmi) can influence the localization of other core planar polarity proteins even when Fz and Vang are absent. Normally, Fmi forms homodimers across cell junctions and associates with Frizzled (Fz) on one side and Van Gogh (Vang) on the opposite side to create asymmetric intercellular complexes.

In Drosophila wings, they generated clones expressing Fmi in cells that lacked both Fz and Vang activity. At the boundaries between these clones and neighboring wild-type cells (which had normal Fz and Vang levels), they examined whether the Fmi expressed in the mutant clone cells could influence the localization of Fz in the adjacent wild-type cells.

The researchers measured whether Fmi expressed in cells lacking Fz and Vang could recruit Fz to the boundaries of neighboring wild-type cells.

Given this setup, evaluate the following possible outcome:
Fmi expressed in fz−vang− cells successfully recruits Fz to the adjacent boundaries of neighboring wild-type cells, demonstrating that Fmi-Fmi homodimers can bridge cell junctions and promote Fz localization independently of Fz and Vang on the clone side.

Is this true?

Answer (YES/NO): YES